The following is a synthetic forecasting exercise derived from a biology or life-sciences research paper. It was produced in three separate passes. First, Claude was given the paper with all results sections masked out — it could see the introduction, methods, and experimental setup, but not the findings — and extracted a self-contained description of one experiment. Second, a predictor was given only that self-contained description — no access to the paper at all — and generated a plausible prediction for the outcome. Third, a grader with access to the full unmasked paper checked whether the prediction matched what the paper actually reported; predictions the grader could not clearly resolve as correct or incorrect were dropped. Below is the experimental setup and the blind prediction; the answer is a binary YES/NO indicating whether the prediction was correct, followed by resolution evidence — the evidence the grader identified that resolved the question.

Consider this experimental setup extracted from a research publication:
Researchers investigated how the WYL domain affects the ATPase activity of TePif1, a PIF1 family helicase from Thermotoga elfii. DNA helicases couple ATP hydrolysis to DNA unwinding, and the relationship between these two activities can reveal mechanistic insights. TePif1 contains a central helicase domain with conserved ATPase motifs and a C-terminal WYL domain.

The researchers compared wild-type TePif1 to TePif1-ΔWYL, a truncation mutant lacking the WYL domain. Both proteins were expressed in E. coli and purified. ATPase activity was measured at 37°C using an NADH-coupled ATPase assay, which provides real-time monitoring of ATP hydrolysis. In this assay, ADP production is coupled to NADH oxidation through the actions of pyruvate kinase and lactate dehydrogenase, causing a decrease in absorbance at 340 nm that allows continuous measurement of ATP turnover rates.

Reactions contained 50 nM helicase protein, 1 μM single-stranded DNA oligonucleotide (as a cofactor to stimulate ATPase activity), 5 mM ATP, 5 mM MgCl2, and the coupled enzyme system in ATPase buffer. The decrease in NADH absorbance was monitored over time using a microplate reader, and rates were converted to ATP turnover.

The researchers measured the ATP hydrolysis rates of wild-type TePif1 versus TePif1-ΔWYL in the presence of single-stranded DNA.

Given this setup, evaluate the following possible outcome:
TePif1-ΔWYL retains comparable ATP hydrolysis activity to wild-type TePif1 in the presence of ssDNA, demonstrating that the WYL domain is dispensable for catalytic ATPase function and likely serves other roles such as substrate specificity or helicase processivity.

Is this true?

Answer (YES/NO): NO